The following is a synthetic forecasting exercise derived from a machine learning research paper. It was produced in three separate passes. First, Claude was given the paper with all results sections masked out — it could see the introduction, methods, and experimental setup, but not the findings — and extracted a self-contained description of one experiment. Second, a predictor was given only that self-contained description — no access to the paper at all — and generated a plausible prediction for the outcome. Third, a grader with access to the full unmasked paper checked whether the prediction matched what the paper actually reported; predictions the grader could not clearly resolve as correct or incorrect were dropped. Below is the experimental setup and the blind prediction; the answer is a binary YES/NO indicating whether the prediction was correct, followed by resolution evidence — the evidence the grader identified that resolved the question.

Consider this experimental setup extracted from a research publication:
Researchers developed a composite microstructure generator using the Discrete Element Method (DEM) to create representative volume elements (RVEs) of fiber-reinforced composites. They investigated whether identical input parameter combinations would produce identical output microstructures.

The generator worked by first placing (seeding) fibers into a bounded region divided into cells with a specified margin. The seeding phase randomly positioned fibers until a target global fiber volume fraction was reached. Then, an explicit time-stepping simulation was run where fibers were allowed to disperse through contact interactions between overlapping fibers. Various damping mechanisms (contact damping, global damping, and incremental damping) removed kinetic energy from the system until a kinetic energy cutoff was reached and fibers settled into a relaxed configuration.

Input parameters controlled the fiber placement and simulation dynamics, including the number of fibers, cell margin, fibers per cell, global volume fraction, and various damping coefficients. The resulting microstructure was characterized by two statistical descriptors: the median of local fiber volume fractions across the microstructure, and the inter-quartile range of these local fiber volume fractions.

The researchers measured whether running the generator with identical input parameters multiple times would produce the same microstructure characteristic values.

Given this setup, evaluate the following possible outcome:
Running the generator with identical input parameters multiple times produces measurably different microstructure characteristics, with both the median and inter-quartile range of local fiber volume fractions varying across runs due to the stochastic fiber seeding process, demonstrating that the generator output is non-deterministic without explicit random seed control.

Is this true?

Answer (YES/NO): YES